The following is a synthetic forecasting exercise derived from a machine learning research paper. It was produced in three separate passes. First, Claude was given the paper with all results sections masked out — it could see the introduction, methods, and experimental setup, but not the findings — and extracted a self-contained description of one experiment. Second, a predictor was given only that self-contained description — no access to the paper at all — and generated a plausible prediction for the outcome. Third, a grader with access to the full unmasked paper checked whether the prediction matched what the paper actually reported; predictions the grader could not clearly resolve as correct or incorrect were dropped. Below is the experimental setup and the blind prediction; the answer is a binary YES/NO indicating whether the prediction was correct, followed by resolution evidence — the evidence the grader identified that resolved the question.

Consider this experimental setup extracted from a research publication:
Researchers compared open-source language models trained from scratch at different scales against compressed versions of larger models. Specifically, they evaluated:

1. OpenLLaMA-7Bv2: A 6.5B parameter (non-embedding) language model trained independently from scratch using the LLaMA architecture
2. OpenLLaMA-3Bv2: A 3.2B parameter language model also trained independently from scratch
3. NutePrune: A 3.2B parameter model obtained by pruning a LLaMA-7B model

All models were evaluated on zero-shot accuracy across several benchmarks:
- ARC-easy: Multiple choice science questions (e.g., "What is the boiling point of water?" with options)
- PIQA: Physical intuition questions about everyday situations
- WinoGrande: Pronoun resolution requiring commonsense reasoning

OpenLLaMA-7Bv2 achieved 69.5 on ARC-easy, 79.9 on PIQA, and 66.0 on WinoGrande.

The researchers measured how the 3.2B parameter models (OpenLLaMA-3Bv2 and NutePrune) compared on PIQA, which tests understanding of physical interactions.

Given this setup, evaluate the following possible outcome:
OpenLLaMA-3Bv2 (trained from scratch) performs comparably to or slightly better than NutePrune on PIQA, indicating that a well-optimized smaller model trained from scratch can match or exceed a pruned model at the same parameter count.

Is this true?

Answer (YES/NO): NO